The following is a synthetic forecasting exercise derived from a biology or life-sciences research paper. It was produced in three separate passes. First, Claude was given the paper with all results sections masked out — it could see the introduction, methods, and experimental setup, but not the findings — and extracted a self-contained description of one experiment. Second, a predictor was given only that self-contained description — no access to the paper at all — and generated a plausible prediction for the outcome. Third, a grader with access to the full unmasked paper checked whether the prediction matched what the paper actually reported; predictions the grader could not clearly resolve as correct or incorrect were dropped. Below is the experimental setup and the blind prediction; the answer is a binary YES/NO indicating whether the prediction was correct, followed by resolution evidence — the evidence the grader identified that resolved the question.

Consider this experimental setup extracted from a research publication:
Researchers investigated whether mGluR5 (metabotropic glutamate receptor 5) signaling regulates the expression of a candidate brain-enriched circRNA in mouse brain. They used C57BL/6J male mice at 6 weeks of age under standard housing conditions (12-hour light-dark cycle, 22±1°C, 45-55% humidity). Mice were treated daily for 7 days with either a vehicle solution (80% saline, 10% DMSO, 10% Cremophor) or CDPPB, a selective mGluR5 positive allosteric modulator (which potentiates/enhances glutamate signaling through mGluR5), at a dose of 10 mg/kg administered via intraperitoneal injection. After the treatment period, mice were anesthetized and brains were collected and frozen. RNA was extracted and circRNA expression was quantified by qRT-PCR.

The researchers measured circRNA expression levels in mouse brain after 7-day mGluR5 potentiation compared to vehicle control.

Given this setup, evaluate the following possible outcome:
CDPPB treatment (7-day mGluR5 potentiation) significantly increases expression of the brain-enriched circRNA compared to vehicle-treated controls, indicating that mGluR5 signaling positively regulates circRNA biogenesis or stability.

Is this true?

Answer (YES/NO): NO